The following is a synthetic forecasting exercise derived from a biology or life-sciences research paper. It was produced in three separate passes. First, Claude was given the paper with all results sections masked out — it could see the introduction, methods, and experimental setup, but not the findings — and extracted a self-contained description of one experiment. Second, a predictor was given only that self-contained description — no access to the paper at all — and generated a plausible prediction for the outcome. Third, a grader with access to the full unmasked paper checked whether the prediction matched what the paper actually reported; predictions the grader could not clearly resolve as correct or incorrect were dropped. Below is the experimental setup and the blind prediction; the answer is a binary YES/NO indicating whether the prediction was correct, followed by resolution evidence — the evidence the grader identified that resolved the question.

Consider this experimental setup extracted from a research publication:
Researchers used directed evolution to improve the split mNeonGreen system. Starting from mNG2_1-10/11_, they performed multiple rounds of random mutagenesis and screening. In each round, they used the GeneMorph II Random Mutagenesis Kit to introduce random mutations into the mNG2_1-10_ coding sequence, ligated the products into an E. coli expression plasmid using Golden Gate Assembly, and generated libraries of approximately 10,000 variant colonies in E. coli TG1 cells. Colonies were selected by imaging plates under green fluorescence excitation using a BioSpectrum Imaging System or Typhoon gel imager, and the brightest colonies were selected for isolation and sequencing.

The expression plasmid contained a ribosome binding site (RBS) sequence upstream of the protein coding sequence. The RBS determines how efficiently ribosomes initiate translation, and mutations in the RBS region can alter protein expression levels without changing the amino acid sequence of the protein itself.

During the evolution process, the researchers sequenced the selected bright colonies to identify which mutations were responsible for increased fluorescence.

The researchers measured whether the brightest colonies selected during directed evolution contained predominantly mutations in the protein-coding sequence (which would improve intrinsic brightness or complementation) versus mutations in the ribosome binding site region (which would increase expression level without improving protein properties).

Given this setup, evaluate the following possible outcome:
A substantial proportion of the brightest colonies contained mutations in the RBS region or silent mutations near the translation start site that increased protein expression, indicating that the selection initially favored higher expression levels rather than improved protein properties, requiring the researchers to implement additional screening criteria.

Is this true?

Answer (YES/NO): YES